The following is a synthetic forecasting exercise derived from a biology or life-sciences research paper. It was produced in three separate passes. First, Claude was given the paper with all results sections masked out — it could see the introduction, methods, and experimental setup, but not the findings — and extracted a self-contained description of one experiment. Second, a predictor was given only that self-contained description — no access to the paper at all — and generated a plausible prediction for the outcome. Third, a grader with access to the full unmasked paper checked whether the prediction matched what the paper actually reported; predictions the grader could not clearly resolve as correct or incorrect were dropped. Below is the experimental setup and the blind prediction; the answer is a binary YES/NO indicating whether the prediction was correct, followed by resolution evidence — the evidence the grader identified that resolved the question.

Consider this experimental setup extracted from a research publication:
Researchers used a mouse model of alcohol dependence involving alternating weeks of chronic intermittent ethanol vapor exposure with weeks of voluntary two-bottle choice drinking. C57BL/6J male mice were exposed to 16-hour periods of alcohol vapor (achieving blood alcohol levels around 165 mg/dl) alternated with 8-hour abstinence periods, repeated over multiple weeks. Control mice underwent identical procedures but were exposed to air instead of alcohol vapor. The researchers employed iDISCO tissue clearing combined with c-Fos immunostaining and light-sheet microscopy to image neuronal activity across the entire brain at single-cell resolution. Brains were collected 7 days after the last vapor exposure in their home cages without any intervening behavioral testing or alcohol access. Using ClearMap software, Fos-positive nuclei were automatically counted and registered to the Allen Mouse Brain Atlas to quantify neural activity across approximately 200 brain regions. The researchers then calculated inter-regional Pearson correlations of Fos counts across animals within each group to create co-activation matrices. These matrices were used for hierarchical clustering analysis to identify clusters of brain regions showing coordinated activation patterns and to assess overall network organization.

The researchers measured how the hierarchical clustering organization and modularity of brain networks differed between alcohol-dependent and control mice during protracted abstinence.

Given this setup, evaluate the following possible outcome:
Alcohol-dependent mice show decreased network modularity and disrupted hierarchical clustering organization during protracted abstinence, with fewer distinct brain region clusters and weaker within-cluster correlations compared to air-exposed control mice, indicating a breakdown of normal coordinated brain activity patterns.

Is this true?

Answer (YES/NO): NO